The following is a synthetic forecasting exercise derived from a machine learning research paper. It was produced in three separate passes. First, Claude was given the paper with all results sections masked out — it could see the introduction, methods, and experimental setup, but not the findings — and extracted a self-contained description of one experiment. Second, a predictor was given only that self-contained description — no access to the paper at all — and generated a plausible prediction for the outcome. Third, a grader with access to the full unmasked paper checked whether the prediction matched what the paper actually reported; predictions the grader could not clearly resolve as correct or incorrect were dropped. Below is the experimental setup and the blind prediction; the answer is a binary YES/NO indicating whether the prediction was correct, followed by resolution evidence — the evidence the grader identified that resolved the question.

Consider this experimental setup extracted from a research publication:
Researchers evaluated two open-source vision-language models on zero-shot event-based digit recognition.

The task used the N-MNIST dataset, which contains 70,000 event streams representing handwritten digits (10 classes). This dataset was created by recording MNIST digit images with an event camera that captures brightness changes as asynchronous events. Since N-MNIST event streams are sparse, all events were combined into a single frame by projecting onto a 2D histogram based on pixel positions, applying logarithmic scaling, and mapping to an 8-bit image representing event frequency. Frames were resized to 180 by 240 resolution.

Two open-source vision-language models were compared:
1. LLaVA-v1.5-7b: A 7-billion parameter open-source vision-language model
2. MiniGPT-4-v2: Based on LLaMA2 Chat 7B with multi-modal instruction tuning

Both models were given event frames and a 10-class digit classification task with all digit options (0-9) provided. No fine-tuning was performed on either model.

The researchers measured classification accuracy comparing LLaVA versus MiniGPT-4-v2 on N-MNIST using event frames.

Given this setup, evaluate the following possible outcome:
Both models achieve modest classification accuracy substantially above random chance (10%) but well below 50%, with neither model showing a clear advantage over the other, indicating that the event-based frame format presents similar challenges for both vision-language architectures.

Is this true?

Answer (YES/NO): NO